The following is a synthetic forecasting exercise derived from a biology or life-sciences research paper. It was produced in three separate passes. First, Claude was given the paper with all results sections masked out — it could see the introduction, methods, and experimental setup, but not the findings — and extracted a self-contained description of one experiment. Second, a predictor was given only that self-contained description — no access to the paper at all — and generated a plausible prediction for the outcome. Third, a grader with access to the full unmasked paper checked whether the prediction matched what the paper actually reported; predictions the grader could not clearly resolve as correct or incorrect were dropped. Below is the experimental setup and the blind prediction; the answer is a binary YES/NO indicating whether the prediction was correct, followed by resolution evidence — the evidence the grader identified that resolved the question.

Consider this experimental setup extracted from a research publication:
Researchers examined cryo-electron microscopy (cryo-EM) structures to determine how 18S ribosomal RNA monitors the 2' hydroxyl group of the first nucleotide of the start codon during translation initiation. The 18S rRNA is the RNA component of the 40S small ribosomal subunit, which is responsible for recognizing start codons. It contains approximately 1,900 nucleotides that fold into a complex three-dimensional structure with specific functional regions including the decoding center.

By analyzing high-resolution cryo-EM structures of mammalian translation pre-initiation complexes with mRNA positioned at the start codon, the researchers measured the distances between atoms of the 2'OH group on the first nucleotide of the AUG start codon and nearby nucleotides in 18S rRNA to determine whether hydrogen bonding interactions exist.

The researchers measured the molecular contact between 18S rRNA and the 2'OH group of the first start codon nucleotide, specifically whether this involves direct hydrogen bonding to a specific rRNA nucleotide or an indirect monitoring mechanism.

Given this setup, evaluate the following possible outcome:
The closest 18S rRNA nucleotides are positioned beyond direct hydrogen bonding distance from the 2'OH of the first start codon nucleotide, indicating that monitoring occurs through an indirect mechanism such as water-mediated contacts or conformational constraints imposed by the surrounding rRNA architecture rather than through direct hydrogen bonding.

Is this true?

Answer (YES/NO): NO